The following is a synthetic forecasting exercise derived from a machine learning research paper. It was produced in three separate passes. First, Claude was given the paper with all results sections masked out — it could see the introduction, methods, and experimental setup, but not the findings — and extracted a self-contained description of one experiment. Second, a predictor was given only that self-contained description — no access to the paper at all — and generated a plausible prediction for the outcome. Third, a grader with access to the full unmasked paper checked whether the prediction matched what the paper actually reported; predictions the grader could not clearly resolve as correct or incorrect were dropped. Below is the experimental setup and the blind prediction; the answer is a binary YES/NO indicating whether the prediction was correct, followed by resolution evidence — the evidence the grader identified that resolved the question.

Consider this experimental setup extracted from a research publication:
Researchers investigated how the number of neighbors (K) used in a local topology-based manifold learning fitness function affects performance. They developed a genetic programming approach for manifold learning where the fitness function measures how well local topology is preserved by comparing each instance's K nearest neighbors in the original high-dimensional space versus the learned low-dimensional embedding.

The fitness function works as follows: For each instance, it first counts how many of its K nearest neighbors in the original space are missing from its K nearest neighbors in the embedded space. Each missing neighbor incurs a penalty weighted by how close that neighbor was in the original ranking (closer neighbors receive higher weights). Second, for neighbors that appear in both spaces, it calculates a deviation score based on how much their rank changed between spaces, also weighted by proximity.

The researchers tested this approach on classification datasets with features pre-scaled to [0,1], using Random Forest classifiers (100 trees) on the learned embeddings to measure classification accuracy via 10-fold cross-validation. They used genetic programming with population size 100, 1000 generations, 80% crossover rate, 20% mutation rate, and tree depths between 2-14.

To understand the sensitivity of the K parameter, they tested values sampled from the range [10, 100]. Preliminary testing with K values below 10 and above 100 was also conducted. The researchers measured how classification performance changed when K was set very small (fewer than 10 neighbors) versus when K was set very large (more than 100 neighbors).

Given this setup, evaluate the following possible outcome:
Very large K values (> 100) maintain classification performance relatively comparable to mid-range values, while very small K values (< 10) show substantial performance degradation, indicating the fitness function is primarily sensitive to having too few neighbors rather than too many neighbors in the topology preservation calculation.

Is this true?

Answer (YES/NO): NO